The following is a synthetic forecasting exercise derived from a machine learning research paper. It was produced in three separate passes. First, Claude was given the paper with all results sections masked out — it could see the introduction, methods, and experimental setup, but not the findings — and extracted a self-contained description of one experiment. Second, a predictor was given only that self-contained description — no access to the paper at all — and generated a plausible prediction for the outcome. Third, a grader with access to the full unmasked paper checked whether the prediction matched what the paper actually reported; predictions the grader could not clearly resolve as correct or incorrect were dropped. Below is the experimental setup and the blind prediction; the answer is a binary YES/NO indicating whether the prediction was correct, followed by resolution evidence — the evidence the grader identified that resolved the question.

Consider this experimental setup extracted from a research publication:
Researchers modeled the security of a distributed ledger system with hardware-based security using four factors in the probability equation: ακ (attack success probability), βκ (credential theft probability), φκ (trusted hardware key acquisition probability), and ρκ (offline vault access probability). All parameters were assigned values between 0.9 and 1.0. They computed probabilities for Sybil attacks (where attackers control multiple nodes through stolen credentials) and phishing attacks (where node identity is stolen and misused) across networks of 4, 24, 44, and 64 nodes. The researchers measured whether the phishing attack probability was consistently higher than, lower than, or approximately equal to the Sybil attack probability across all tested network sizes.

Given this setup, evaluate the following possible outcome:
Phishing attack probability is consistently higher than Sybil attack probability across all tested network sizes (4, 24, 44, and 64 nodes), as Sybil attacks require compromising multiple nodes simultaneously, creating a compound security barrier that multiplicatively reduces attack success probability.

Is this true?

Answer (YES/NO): YES